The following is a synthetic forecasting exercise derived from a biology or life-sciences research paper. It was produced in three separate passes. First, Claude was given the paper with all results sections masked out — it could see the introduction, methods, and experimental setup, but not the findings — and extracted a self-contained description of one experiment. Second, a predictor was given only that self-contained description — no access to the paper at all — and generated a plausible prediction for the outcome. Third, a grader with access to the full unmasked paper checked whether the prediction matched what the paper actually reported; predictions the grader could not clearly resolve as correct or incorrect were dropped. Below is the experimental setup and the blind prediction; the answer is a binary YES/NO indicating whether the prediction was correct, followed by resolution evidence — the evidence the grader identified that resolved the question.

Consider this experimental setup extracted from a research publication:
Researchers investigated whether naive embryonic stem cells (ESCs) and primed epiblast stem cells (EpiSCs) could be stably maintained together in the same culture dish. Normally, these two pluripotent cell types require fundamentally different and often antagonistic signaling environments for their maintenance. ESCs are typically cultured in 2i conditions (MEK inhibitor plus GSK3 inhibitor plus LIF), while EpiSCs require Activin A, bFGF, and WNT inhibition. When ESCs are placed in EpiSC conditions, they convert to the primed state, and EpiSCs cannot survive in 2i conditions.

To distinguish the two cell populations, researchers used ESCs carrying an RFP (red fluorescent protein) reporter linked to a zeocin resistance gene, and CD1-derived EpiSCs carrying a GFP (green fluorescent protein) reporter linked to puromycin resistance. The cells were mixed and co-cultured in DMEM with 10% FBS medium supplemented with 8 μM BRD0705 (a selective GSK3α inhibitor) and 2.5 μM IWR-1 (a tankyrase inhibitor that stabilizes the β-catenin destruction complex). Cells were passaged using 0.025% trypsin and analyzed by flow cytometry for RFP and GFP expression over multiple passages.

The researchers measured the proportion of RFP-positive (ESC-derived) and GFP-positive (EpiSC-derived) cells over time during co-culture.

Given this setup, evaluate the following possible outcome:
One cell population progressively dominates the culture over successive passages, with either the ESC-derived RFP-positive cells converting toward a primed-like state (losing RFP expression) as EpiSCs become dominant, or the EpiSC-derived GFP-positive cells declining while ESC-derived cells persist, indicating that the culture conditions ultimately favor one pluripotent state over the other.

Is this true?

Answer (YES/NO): NO